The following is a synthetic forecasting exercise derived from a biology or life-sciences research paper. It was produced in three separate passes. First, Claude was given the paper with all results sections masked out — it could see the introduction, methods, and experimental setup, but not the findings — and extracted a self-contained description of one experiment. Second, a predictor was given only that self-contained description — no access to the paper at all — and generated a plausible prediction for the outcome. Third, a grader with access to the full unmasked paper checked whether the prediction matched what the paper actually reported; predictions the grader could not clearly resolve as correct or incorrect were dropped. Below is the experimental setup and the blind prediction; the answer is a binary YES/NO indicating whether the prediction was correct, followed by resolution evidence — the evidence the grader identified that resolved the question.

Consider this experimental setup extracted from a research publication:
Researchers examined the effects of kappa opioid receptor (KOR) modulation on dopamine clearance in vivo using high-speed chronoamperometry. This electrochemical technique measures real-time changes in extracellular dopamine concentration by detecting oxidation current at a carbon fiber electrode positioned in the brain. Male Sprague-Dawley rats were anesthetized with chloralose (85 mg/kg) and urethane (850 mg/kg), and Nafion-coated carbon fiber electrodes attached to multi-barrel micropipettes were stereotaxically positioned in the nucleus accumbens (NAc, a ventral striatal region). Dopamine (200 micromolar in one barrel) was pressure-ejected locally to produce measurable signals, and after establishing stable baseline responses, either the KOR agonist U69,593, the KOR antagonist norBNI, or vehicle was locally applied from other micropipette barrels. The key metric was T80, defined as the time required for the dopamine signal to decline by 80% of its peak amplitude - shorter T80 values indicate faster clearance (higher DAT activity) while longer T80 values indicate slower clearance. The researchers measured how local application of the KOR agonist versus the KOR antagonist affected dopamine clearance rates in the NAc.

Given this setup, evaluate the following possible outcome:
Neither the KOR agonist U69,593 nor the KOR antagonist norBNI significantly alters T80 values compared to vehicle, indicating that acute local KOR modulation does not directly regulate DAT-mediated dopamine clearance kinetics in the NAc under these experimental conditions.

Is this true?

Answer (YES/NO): NO